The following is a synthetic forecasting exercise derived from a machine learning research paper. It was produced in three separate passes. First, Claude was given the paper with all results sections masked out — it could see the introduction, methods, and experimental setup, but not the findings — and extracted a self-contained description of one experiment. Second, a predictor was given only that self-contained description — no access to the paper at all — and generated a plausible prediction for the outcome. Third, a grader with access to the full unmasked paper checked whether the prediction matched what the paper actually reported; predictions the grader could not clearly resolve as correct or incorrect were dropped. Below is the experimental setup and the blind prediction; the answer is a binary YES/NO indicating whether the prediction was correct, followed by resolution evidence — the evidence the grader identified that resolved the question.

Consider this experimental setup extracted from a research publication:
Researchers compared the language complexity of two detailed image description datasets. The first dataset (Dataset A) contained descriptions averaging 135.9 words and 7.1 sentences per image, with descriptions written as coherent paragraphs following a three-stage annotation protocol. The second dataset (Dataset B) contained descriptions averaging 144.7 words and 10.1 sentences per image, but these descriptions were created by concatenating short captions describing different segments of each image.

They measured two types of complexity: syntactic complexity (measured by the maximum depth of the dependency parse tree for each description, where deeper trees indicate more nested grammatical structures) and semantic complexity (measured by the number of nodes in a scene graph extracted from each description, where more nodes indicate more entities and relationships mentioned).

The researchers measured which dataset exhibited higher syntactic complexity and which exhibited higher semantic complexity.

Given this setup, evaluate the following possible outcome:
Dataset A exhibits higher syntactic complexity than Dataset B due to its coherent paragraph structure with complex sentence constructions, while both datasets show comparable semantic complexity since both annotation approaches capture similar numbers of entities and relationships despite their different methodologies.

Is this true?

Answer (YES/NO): NO